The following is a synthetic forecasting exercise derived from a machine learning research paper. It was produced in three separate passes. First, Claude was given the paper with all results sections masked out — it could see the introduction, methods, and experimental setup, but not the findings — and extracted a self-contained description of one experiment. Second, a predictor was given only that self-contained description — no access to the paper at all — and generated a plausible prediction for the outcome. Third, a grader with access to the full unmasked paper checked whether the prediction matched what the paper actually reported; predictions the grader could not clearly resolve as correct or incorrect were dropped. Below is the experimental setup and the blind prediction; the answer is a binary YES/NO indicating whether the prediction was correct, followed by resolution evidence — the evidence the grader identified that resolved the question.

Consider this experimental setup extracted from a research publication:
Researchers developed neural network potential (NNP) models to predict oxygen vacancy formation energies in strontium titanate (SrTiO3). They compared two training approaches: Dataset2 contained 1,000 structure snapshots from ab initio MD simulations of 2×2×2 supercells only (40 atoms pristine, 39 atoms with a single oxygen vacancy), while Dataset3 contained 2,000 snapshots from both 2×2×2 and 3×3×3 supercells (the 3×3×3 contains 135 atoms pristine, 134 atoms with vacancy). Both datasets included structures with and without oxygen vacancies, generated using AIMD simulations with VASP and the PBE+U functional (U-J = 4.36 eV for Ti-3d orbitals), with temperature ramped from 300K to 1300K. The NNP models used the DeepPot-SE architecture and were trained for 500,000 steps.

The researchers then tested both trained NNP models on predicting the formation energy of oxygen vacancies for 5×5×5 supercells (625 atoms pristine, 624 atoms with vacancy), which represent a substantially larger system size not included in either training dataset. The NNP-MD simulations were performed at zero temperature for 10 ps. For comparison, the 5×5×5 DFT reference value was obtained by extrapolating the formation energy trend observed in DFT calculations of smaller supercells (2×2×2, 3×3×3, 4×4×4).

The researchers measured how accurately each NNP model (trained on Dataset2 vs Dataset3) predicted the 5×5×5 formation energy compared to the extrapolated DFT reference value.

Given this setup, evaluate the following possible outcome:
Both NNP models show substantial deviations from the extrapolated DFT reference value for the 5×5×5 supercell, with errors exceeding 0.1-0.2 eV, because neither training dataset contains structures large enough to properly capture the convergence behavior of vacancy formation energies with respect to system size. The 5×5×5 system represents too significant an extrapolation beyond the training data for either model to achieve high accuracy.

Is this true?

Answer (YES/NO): NO